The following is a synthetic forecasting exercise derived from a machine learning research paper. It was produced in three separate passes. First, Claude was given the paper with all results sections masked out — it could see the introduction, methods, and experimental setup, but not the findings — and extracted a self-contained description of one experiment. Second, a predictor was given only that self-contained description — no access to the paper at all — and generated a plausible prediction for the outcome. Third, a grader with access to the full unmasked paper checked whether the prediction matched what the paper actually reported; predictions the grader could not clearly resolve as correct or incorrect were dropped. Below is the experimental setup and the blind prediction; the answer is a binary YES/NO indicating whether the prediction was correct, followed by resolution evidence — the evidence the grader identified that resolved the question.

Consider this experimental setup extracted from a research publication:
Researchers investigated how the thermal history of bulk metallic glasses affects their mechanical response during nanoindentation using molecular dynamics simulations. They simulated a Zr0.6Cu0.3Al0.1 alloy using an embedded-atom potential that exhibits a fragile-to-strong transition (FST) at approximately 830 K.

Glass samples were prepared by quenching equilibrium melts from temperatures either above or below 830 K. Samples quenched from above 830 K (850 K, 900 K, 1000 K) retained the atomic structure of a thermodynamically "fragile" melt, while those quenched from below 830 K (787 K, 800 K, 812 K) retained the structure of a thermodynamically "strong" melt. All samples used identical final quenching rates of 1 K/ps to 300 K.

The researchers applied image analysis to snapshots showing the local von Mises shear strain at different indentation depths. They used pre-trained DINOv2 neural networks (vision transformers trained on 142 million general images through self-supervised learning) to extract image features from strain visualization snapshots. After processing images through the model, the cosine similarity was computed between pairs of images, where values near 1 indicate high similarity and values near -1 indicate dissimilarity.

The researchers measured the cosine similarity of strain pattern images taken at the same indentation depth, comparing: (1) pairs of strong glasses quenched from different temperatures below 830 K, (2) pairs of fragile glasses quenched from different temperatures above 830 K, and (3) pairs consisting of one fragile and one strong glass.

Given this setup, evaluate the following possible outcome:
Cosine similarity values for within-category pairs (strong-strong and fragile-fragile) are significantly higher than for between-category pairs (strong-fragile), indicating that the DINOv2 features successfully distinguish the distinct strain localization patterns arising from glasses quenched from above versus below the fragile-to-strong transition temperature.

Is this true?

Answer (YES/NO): YES